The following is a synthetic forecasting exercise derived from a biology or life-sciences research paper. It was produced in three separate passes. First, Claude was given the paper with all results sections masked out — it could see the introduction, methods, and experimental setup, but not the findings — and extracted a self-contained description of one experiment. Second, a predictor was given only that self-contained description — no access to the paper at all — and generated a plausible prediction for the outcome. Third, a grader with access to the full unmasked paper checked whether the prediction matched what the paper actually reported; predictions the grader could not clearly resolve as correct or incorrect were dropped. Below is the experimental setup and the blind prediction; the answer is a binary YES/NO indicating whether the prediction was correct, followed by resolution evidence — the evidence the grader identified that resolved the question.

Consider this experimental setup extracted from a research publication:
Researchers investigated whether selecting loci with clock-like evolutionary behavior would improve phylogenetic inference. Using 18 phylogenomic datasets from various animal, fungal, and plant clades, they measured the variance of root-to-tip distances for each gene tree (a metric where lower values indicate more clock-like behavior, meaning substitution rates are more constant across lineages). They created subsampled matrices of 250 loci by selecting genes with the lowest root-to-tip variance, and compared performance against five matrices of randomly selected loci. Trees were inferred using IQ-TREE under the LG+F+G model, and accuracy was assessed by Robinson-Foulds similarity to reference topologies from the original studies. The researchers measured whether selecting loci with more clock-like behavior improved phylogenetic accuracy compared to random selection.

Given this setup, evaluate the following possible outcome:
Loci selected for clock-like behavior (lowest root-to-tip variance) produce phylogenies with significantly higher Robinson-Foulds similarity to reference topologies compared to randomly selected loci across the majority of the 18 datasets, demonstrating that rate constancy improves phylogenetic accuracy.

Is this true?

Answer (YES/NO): NO